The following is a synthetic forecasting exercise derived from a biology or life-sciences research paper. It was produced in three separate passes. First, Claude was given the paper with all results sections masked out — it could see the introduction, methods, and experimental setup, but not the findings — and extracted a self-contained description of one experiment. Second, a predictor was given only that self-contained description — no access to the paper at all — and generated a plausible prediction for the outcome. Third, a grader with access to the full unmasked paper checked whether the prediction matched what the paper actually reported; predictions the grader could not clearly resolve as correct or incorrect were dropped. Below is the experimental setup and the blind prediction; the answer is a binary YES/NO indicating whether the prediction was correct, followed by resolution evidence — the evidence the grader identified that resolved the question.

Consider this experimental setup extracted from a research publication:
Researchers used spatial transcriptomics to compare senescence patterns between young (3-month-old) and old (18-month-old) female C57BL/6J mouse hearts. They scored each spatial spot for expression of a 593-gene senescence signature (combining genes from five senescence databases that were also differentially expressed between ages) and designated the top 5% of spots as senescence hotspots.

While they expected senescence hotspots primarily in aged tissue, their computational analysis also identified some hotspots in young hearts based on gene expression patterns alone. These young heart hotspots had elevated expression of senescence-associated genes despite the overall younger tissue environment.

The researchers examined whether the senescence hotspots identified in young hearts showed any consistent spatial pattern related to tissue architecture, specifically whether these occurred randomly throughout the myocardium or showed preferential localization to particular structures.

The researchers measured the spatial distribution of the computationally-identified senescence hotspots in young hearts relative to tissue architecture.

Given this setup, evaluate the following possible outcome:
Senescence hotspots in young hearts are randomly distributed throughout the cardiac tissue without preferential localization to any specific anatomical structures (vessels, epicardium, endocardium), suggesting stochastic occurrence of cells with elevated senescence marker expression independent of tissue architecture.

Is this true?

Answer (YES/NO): NO